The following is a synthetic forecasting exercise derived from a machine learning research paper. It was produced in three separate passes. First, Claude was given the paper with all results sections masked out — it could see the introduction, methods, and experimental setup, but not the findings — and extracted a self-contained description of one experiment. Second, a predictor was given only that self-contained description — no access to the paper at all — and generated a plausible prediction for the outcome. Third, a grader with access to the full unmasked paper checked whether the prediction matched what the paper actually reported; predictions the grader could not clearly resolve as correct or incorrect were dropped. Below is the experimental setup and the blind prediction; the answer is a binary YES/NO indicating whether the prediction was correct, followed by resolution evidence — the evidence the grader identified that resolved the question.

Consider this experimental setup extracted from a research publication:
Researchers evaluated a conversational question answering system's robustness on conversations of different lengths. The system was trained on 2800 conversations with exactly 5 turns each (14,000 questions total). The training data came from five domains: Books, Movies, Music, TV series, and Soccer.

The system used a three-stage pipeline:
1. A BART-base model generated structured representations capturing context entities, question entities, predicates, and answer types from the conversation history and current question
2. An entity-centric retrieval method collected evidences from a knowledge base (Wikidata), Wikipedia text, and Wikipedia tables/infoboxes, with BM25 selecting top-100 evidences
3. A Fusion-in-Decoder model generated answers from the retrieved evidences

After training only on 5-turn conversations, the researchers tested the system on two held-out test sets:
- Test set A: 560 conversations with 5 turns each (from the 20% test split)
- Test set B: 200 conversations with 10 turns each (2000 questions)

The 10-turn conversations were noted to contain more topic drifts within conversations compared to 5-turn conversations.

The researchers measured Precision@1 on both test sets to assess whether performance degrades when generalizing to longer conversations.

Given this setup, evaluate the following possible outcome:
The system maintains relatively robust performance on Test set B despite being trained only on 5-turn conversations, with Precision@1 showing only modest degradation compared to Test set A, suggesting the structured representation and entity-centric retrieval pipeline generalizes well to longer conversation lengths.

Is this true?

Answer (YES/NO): NO